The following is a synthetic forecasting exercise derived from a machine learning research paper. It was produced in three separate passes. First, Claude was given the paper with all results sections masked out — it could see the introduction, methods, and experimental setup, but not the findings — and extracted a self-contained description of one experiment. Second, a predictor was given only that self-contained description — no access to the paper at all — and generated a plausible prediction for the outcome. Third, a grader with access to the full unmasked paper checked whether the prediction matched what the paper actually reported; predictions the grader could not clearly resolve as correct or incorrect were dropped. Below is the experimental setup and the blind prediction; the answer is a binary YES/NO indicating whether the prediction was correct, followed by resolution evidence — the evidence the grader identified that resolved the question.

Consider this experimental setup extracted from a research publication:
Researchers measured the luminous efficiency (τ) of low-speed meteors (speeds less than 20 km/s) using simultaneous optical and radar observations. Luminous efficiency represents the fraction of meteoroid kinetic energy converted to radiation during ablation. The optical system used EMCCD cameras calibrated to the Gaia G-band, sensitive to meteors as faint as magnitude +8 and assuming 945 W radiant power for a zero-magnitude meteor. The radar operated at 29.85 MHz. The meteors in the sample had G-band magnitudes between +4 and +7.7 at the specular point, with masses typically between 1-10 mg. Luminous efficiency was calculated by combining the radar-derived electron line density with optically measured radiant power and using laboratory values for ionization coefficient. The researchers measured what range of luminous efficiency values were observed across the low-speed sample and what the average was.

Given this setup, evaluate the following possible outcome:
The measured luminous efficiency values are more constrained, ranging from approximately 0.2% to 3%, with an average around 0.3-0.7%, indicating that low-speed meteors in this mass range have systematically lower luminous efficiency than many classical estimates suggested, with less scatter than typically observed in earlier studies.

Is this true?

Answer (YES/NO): NO